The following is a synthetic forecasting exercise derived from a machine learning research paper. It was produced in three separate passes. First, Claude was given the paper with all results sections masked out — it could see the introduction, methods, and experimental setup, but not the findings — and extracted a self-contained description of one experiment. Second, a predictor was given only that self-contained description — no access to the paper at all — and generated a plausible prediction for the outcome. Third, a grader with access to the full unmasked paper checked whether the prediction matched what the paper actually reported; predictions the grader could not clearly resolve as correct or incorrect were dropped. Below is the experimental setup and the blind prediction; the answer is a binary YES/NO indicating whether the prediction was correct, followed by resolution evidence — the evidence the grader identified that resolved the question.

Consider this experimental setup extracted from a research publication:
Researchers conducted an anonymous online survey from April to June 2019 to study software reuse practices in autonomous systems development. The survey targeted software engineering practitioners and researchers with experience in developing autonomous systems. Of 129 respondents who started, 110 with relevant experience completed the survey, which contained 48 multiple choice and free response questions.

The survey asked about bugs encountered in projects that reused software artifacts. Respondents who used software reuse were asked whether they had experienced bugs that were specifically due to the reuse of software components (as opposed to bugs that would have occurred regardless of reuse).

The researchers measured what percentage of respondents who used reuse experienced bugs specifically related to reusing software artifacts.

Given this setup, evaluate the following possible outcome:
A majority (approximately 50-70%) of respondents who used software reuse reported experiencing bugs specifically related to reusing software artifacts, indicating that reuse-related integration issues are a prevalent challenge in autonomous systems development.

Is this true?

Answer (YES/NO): NO